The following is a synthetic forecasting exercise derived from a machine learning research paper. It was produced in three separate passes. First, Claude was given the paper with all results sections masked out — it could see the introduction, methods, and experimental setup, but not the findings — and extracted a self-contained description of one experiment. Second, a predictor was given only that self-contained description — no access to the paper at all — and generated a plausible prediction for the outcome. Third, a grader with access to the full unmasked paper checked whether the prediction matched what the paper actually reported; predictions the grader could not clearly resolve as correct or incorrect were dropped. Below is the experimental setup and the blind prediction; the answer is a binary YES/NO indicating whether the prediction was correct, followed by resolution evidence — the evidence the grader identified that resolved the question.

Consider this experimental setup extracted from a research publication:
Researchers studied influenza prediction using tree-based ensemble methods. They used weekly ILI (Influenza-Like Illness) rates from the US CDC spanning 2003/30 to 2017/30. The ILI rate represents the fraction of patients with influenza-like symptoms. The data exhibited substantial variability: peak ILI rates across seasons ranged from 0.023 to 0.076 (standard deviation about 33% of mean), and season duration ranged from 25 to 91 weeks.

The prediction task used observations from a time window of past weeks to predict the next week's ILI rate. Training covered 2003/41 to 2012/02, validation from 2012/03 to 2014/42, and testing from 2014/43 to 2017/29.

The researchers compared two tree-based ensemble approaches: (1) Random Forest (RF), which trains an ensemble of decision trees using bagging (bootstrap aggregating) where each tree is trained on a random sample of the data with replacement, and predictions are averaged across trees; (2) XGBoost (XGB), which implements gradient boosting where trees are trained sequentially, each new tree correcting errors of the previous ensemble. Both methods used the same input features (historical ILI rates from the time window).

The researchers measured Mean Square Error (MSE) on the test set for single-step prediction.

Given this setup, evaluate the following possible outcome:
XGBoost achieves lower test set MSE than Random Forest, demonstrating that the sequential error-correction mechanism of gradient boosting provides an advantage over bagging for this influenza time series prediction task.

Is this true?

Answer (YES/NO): NO